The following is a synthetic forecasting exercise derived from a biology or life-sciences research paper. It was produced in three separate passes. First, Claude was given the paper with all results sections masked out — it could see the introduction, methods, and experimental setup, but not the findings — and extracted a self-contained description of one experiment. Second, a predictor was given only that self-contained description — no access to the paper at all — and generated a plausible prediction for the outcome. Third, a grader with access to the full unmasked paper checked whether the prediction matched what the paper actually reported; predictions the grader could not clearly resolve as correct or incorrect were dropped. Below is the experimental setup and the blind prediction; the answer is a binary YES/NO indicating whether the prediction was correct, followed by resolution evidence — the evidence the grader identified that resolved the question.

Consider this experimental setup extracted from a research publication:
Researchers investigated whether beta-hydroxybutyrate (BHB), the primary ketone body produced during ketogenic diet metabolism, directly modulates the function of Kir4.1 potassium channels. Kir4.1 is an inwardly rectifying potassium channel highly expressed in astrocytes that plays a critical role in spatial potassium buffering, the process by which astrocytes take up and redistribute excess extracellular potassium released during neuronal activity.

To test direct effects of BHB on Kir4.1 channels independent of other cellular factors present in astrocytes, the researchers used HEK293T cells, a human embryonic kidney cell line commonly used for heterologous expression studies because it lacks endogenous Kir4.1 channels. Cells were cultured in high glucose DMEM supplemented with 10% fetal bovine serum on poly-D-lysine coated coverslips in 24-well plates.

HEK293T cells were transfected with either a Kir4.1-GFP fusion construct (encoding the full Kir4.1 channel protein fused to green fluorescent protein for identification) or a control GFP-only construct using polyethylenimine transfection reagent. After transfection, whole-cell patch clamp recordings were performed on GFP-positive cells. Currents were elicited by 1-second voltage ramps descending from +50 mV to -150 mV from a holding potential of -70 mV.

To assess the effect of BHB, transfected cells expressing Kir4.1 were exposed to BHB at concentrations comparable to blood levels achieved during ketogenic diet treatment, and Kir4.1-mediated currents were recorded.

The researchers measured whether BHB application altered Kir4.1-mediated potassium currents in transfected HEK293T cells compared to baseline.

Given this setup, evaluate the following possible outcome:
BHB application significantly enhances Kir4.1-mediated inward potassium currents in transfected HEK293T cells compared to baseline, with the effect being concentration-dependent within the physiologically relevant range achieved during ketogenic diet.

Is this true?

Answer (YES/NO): NO